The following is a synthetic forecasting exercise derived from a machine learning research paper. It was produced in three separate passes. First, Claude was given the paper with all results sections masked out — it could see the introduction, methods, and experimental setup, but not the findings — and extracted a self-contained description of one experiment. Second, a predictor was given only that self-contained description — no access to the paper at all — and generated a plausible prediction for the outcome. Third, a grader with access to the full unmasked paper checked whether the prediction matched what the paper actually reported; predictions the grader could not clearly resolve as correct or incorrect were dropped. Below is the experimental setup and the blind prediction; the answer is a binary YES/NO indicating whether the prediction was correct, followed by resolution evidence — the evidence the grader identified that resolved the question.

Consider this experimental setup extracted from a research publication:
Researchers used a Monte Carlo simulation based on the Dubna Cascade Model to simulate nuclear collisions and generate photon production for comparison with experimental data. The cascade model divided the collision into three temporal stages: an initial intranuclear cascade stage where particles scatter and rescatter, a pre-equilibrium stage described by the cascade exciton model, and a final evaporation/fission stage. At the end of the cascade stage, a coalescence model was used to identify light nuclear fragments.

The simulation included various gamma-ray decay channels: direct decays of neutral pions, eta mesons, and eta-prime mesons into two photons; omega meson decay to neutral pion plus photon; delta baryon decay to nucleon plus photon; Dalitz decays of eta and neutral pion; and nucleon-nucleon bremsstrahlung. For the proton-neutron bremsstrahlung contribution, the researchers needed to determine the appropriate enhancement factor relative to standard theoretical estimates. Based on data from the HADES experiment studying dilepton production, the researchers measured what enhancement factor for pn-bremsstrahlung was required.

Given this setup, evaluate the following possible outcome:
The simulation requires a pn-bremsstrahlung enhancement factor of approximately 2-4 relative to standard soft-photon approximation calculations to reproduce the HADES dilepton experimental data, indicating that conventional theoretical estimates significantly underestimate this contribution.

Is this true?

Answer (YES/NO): NO